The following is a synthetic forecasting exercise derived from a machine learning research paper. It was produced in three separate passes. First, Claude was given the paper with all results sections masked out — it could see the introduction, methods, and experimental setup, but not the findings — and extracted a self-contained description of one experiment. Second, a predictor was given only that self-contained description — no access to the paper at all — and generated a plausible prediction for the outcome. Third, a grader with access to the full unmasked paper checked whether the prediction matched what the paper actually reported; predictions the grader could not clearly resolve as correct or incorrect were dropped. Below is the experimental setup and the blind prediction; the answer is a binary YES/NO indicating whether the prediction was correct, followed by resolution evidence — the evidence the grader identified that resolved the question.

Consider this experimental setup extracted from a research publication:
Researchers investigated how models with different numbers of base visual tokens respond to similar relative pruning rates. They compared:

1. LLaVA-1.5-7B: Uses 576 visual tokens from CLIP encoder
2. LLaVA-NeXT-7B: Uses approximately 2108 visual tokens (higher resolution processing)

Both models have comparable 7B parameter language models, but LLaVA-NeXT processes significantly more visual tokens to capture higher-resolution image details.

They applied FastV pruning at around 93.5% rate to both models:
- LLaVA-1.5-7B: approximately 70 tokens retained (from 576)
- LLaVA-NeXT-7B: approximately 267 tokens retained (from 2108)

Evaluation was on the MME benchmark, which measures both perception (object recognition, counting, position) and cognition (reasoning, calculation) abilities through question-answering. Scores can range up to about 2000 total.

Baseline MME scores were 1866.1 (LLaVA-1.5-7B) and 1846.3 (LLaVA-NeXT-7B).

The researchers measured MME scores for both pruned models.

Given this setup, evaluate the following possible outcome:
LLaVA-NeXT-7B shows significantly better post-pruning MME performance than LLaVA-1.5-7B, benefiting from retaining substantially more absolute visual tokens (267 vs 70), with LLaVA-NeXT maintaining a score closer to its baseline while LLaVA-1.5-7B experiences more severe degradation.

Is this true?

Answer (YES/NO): YES